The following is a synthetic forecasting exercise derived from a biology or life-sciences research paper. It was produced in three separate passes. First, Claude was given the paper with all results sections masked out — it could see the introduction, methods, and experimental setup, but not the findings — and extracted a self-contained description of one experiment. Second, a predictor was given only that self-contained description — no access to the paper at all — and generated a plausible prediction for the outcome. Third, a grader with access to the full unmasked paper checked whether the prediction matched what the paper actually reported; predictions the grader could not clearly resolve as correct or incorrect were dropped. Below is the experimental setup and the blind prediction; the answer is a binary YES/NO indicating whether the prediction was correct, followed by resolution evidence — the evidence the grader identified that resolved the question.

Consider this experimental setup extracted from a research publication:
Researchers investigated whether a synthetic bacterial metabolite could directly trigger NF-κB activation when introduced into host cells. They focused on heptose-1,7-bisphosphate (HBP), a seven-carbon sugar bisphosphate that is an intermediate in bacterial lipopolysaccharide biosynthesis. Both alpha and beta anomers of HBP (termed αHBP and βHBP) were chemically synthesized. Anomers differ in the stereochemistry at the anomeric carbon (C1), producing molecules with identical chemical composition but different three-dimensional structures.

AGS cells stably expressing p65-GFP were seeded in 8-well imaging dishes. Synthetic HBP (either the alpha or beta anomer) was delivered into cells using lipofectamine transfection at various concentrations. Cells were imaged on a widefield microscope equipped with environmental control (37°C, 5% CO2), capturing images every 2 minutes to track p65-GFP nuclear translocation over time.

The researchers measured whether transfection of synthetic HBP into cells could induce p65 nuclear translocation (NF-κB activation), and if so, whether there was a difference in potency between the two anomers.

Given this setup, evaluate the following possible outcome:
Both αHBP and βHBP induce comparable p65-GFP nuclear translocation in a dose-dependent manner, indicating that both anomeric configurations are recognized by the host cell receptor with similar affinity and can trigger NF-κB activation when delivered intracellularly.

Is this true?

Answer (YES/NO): NO